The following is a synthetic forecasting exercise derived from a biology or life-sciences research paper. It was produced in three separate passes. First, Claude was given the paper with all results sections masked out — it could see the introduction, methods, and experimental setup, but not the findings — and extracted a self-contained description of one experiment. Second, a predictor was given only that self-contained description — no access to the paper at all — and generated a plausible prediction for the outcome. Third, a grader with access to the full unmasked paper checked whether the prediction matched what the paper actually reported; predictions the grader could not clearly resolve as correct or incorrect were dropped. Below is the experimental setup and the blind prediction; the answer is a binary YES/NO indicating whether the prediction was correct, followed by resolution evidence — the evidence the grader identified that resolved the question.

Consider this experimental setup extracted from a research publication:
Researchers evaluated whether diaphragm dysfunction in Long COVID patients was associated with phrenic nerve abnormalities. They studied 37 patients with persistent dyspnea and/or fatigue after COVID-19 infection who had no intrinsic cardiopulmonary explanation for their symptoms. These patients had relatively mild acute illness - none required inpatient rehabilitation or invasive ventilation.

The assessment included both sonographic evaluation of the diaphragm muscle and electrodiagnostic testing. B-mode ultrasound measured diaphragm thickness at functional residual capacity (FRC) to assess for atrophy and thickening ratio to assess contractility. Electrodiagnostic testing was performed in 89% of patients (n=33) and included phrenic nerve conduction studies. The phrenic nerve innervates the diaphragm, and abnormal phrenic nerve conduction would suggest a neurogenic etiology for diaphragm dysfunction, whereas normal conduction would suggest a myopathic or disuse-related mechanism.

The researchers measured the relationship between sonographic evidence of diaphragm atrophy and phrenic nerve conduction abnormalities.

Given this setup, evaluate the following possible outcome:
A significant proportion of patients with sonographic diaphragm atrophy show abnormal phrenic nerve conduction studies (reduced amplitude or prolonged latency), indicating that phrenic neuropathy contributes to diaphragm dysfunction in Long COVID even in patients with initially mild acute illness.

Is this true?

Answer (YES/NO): NO